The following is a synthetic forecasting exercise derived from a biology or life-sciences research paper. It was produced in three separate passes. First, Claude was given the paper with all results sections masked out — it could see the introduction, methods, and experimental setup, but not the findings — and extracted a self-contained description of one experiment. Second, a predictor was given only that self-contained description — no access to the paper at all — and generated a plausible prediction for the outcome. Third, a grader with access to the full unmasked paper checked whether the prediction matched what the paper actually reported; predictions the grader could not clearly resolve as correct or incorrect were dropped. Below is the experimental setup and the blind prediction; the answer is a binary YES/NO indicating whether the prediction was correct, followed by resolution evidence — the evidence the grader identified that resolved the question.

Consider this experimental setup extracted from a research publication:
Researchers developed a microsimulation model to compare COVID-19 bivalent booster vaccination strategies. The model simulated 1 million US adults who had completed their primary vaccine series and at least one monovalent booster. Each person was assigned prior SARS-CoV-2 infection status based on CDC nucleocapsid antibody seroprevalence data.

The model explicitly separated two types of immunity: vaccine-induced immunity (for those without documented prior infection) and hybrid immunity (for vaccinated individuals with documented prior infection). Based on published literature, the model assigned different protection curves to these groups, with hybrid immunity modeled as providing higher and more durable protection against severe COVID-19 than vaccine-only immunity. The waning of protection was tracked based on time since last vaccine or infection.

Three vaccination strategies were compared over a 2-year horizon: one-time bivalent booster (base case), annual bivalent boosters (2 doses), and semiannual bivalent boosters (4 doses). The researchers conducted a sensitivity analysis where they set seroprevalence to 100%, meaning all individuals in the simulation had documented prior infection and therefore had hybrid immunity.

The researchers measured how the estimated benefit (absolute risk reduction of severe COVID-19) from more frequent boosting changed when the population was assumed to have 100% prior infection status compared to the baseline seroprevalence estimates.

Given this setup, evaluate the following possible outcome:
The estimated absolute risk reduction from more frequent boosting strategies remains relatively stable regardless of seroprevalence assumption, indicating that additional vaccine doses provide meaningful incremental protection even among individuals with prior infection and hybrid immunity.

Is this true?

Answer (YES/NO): YES